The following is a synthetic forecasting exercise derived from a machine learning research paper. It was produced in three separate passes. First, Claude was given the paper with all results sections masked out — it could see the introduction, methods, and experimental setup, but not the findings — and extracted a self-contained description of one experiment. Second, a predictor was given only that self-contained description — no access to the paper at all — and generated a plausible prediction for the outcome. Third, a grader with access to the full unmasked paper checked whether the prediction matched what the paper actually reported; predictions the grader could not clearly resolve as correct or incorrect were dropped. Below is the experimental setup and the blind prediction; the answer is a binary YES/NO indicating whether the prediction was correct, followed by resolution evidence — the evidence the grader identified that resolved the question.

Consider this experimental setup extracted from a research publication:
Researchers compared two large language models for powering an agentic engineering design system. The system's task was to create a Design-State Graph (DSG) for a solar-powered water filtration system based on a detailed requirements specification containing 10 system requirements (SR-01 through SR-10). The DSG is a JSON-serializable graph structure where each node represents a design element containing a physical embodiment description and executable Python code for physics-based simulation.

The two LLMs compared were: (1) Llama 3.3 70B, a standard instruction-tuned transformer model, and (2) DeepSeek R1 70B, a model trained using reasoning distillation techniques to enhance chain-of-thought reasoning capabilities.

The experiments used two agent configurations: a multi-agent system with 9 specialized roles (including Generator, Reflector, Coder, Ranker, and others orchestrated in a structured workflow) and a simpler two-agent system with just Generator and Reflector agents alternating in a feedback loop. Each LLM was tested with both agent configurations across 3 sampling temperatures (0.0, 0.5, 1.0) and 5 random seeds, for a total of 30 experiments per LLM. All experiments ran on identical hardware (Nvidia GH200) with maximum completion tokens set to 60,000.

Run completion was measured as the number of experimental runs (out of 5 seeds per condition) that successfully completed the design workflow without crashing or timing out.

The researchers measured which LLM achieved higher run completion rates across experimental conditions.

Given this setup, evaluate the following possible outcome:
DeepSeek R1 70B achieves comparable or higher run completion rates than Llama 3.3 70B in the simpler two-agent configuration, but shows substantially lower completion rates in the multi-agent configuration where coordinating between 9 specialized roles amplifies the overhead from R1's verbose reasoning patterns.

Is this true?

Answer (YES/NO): NO